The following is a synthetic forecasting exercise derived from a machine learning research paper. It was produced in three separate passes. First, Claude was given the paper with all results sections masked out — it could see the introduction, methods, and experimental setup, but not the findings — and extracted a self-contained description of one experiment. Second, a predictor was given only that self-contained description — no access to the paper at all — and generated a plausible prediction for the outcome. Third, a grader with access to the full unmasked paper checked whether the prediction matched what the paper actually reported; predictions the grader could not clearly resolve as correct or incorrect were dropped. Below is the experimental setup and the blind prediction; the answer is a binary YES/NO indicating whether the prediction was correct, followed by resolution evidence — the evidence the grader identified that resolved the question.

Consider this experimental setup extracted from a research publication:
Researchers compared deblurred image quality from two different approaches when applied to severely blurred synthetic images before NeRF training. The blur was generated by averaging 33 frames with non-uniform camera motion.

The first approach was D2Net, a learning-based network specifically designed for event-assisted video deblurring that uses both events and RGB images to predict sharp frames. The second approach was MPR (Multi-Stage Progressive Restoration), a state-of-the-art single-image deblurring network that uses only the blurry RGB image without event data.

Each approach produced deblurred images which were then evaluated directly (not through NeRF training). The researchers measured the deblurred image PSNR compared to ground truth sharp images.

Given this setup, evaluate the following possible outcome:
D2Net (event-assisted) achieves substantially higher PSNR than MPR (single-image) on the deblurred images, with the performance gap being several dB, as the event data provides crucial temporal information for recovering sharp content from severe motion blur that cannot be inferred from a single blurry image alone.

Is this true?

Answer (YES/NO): NO